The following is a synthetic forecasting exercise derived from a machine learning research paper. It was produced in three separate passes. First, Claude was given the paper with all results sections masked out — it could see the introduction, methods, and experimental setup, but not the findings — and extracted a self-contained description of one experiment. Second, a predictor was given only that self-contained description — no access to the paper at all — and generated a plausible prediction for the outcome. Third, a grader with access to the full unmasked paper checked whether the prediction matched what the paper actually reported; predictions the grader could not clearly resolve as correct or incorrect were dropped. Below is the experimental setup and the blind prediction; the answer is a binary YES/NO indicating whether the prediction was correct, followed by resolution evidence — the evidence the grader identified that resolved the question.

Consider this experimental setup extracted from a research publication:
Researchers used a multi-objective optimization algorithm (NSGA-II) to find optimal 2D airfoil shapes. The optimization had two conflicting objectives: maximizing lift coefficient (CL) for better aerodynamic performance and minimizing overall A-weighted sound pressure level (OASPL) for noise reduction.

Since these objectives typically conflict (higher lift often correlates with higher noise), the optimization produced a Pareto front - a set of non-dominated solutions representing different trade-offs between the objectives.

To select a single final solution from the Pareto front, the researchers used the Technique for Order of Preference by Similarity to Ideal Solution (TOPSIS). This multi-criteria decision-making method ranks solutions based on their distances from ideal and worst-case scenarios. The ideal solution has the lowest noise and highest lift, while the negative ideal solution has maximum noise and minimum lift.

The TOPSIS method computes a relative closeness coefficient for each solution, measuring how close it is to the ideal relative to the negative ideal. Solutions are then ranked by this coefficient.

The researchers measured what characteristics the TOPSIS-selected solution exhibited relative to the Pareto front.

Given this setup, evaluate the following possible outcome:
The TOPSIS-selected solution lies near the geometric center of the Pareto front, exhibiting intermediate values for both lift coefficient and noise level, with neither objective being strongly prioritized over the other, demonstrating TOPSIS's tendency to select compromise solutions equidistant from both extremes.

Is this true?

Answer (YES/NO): NO